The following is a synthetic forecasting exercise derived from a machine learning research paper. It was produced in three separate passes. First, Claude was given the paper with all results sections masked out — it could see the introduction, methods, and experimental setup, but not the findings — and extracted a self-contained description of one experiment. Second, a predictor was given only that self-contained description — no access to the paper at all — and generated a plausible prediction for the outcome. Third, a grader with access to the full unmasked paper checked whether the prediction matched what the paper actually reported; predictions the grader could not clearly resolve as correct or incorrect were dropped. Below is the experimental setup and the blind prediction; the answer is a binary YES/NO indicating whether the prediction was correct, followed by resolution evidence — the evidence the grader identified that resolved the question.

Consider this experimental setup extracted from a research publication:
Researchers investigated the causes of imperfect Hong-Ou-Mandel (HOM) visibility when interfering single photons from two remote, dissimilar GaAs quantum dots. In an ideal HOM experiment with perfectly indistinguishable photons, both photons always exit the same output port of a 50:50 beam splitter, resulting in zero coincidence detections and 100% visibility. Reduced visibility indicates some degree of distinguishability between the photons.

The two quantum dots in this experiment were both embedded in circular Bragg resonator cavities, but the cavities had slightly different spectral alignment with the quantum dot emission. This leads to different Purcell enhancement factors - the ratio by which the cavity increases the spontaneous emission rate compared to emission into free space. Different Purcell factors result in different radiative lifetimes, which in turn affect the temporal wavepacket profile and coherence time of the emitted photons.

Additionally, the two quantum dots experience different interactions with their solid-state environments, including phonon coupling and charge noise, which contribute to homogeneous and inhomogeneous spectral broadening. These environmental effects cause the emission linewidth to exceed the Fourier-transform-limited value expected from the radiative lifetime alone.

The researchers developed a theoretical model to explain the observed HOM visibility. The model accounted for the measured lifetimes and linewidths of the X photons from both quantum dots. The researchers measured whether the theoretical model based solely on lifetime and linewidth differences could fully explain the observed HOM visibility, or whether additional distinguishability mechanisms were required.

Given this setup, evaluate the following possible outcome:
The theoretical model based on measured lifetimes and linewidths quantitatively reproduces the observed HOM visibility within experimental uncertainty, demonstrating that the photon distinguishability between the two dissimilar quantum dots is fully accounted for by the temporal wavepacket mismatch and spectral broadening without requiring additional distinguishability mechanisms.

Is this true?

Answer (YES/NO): YES